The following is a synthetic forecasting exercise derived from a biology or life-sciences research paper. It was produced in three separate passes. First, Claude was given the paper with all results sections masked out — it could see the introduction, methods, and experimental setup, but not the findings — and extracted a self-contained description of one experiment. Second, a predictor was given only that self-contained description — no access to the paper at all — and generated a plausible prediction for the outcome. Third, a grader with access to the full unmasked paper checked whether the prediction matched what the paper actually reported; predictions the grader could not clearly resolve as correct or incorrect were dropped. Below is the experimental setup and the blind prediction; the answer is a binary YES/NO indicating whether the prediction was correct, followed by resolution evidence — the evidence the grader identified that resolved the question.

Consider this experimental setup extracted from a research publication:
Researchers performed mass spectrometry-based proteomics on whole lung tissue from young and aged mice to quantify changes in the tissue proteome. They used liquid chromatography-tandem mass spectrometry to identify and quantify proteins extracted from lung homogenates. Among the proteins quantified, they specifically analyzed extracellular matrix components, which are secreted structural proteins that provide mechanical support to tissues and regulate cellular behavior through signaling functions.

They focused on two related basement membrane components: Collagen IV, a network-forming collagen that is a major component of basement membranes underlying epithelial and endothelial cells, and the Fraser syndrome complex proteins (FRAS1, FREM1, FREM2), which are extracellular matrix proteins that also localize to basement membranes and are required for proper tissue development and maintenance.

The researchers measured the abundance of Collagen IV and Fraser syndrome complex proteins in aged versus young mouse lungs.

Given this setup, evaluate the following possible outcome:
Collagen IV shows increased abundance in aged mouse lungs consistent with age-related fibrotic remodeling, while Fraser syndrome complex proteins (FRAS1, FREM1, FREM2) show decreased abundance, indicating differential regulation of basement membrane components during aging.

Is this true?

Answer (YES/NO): YES